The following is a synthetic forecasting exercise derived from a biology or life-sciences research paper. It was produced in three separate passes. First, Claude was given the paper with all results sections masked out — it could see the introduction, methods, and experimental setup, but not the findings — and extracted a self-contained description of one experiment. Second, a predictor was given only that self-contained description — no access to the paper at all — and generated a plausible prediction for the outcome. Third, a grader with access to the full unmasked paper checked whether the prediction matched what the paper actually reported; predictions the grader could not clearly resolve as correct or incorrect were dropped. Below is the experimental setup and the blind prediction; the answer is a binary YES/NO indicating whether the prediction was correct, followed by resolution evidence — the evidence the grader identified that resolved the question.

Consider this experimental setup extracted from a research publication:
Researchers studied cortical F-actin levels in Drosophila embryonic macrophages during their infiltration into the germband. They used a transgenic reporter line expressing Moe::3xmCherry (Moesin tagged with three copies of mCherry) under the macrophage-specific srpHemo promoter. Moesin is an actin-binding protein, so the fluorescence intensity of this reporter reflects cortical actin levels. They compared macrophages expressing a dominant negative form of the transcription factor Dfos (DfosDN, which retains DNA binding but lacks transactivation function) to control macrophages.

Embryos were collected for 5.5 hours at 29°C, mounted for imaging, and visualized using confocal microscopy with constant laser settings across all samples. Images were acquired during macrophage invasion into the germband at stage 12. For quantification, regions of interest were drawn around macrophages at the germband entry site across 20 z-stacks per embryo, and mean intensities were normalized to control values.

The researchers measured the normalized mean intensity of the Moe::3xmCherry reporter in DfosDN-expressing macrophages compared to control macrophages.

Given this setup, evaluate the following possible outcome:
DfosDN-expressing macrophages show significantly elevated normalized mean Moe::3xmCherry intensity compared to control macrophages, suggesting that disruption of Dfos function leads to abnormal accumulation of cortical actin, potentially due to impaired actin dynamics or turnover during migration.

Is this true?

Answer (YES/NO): NO